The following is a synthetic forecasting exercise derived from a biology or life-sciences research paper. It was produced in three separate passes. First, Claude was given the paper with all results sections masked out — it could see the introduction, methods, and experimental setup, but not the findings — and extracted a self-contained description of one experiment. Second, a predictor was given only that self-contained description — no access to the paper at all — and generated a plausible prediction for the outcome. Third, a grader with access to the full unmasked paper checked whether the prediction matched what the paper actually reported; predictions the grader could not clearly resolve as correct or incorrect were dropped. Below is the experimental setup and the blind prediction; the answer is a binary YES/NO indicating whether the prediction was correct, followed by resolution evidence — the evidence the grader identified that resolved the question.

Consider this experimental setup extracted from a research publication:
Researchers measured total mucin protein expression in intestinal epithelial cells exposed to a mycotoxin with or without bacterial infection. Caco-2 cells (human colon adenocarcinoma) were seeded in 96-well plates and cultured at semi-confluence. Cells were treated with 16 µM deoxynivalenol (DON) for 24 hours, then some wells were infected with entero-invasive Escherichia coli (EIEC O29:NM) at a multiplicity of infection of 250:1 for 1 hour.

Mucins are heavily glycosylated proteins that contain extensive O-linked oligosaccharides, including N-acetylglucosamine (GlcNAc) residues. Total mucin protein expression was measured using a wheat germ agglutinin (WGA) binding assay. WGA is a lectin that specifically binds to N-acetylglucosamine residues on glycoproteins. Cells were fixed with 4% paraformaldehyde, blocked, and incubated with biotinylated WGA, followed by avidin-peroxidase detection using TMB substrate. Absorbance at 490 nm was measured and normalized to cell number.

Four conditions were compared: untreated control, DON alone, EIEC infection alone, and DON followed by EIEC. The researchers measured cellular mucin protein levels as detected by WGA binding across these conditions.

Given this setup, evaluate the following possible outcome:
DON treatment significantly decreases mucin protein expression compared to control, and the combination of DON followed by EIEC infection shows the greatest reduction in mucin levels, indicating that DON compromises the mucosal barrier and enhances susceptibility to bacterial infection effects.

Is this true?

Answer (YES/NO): NO